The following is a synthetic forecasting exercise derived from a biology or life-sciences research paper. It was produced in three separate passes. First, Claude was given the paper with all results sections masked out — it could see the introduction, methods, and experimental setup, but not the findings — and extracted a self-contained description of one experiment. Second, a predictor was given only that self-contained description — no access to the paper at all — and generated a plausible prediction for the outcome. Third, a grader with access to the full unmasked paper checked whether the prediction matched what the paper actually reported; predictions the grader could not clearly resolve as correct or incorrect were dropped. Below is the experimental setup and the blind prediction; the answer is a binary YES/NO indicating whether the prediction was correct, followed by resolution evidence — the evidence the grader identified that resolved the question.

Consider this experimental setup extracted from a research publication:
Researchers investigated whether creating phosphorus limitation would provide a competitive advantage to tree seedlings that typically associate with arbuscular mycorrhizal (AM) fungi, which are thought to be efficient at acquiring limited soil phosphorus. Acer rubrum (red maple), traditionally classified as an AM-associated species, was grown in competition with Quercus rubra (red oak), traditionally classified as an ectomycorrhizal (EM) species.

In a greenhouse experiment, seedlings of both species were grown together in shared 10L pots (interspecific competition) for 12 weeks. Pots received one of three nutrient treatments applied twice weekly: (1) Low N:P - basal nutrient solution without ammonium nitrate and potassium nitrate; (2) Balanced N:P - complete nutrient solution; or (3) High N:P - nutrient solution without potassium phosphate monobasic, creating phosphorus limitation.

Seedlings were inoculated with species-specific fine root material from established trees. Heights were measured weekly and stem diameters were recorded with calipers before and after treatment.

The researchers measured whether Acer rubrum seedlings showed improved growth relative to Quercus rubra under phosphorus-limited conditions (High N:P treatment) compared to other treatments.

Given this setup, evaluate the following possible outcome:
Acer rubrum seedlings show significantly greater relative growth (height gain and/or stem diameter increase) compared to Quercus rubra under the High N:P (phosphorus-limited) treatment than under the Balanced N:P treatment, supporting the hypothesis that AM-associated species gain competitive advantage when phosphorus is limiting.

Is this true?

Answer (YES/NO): NO